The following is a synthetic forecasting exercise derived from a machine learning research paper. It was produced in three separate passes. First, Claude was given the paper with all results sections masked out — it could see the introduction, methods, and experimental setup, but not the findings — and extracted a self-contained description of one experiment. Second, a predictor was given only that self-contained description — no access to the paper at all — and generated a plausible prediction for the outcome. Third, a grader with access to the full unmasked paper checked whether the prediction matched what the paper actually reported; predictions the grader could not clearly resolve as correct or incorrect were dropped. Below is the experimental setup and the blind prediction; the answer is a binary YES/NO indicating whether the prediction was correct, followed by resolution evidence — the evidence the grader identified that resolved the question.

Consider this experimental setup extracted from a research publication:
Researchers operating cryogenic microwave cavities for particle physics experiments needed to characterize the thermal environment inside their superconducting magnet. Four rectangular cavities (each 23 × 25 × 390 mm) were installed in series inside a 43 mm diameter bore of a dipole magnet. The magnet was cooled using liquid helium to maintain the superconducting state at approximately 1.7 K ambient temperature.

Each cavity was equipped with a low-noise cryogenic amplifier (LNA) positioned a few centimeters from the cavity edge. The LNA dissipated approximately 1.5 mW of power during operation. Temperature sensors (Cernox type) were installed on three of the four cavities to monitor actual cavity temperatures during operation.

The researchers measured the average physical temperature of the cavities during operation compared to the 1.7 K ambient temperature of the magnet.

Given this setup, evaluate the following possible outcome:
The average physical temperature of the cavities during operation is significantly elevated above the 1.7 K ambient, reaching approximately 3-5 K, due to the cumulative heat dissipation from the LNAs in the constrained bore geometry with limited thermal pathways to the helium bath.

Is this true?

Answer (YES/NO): NO